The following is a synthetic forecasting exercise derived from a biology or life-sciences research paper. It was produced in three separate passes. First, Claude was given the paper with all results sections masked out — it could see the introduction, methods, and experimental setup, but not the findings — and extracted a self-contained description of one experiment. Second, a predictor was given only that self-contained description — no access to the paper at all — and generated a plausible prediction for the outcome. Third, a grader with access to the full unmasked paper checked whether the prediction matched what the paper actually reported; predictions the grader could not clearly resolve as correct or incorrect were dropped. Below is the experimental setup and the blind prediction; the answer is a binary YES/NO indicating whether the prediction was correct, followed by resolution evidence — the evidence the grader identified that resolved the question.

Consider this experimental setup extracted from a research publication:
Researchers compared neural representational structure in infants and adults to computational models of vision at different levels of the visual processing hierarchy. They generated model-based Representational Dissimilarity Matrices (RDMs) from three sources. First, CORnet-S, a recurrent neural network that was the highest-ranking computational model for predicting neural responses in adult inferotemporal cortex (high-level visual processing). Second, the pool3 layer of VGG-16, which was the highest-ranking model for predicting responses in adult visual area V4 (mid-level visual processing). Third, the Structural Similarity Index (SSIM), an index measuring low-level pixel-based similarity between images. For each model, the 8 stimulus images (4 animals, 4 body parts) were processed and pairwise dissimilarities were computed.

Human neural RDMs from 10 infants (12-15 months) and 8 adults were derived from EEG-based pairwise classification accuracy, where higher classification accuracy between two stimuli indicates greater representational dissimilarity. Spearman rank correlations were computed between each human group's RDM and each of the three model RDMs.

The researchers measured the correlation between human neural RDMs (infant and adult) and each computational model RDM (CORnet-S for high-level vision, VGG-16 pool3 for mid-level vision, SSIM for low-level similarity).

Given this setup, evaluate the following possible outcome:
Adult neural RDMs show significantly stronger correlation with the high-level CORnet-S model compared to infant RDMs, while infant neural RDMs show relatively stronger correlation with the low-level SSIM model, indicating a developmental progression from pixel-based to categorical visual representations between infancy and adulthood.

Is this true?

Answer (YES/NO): NO